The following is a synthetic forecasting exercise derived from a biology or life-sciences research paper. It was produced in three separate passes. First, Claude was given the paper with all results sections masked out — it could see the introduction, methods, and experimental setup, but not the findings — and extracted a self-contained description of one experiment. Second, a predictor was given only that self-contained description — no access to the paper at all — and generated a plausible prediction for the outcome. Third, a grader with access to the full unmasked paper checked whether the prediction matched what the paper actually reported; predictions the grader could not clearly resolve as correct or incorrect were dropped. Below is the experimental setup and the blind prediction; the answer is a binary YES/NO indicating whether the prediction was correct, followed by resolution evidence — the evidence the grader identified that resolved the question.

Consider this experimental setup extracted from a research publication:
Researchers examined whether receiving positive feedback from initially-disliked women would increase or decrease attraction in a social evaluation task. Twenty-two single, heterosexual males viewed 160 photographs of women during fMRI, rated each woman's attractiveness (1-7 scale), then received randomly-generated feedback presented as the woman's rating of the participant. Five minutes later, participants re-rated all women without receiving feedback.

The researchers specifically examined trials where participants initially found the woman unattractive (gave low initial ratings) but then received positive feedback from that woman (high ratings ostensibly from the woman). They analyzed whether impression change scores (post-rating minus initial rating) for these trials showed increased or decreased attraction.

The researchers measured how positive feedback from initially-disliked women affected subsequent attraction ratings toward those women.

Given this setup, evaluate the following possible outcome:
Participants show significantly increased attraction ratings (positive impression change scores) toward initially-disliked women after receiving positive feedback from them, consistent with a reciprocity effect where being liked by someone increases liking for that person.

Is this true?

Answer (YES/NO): NO